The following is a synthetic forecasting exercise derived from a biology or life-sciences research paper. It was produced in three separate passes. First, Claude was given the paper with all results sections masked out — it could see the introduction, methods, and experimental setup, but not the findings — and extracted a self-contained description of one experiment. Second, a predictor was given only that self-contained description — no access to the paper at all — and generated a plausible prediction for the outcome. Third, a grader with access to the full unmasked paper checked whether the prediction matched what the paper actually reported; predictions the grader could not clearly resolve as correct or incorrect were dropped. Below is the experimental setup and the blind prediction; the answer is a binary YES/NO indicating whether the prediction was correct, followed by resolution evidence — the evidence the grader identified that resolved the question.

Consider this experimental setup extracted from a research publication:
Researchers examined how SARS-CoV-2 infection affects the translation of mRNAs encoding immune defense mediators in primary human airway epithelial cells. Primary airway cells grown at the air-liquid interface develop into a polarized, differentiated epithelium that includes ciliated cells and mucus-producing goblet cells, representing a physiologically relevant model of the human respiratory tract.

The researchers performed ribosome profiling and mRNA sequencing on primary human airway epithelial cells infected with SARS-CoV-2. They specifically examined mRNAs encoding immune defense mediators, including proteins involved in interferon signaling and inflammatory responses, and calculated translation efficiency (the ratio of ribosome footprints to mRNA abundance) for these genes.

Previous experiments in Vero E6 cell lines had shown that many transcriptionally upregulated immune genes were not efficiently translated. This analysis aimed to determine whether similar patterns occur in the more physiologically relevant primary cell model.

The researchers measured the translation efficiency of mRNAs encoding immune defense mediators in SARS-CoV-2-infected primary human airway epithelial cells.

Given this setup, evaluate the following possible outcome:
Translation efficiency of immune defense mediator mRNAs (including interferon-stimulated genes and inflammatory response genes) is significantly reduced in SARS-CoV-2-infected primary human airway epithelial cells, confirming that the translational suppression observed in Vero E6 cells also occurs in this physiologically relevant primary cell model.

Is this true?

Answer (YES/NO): NO